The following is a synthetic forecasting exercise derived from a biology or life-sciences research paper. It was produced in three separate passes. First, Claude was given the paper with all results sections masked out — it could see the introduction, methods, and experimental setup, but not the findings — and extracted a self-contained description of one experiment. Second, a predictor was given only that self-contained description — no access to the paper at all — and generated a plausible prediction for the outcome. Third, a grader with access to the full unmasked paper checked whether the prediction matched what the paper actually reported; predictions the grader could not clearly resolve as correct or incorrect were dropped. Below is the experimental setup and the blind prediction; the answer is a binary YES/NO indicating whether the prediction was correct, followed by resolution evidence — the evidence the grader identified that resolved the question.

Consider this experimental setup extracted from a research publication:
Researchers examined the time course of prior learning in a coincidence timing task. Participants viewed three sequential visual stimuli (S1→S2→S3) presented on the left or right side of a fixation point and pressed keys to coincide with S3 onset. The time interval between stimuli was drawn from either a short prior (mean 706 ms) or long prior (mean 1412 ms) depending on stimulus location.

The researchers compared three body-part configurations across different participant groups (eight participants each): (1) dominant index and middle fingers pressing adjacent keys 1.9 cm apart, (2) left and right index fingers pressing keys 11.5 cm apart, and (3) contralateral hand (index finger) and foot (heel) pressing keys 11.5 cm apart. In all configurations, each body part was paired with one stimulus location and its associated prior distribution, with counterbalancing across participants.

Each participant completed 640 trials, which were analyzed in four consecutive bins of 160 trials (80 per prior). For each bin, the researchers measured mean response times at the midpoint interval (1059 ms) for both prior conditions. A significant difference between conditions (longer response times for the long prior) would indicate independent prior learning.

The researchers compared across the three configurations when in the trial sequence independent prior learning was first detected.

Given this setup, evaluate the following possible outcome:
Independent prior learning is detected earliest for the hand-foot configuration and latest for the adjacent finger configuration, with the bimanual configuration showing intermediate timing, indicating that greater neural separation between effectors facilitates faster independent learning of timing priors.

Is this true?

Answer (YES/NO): YES